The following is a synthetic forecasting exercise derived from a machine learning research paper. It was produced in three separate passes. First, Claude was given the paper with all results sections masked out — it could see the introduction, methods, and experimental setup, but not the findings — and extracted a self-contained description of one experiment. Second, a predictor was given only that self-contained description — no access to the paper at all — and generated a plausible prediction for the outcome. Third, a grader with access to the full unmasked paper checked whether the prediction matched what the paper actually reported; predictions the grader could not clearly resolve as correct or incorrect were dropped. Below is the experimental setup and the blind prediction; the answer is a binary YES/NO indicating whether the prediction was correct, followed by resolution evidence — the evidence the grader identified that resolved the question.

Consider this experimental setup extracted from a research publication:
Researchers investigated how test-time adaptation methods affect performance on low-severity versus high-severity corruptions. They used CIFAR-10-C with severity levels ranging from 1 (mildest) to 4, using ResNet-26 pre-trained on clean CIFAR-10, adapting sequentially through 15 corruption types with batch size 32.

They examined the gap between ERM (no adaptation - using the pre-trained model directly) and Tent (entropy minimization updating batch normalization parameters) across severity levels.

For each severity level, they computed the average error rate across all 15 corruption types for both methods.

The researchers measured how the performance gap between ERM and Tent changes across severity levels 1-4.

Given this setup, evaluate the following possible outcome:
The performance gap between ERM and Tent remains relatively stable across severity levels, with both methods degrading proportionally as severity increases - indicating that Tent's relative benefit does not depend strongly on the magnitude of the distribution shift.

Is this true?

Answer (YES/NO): NO